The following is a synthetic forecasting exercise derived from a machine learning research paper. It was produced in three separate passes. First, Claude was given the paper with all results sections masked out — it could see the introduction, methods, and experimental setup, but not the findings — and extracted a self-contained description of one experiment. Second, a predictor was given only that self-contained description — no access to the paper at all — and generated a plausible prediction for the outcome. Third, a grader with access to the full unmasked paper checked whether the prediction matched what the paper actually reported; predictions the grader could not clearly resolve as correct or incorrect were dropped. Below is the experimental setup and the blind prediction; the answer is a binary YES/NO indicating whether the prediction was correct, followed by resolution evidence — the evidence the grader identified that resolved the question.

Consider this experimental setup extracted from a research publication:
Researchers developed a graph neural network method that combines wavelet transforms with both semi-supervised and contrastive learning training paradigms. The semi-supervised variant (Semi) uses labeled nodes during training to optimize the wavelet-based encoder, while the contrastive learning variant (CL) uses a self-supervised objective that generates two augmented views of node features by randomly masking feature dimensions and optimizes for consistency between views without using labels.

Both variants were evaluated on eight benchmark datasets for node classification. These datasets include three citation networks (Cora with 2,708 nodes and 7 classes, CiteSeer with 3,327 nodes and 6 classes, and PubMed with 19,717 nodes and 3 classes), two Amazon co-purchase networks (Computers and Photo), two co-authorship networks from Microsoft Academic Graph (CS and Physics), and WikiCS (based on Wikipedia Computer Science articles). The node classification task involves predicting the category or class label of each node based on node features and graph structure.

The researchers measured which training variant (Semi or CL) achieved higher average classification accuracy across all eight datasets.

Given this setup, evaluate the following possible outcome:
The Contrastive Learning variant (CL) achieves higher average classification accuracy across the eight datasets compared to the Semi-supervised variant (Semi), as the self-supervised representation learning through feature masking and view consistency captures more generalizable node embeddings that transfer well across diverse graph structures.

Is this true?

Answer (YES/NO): NO